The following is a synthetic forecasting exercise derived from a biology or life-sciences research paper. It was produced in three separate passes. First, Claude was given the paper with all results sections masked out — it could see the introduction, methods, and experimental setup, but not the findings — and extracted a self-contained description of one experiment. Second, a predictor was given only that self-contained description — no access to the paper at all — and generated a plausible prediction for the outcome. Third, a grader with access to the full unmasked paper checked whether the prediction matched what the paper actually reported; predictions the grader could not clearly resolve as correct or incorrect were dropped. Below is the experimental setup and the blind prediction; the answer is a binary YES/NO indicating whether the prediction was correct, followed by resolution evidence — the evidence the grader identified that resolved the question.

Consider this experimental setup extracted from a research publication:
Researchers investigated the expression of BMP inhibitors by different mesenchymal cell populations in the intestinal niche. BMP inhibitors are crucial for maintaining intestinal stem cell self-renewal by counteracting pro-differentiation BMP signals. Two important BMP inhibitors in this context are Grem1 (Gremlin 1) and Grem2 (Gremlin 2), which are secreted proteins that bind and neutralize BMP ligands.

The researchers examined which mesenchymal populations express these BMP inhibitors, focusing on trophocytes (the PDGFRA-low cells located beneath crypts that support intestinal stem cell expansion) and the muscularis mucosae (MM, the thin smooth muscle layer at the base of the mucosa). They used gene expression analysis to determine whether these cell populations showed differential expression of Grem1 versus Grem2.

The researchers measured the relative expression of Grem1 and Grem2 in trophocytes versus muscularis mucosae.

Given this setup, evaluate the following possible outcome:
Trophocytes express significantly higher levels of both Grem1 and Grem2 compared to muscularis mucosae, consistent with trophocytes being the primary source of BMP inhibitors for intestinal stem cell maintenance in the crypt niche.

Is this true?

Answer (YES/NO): NO